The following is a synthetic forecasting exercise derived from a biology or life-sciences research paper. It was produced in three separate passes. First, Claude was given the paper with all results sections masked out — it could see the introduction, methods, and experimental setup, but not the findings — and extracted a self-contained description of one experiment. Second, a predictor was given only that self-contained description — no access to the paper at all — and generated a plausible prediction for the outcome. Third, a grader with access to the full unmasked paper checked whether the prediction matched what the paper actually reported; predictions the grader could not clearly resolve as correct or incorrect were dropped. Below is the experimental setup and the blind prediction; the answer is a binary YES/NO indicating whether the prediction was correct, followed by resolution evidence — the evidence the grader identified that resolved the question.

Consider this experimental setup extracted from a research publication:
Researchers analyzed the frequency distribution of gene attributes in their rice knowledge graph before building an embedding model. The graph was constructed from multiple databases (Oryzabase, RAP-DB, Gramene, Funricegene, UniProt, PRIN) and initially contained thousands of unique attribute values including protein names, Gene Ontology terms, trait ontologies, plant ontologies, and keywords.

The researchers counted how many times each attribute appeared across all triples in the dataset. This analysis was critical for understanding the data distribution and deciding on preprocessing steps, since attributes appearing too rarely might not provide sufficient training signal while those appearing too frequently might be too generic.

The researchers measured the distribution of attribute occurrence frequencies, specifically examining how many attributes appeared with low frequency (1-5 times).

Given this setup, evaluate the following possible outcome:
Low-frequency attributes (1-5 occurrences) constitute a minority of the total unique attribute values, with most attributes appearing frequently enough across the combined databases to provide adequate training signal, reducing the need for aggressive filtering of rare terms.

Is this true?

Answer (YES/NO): NO